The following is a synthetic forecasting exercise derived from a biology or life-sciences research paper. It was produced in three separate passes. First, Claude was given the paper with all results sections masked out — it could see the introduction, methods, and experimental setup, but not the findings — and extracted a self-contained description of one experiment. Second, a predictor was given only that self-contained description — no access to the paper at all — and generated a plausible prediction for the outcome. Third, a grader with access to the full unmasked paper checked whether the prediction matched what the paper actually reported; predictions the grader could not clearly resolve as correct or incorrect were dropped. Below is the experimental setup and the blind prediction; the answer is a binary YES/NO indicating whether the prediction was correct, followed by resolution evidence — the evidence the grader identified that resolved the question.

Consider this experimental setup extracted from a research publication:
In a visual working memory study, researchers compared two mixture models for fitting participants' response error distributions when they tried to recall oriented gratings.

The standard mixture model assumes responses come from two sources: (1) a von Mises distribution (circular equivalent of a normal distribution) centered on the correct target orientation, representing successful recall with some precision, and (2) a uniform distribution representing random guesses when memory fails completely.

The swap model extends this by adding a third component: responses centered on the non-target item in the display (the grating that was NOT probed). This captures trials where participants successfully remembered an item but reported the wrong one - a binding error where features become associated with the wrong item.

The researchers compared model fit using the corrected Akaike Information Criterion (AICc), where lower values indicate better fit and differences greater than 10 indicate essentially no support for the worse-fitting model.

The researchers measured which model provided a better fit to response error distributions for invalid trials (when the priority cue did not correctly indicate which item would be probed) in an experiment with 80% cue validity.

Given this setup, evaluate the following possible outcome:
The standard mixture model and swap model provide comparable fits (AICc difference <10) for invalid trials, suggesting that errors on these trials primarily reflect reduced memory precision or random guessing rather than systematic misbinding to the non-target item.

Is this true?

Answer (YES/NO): NO